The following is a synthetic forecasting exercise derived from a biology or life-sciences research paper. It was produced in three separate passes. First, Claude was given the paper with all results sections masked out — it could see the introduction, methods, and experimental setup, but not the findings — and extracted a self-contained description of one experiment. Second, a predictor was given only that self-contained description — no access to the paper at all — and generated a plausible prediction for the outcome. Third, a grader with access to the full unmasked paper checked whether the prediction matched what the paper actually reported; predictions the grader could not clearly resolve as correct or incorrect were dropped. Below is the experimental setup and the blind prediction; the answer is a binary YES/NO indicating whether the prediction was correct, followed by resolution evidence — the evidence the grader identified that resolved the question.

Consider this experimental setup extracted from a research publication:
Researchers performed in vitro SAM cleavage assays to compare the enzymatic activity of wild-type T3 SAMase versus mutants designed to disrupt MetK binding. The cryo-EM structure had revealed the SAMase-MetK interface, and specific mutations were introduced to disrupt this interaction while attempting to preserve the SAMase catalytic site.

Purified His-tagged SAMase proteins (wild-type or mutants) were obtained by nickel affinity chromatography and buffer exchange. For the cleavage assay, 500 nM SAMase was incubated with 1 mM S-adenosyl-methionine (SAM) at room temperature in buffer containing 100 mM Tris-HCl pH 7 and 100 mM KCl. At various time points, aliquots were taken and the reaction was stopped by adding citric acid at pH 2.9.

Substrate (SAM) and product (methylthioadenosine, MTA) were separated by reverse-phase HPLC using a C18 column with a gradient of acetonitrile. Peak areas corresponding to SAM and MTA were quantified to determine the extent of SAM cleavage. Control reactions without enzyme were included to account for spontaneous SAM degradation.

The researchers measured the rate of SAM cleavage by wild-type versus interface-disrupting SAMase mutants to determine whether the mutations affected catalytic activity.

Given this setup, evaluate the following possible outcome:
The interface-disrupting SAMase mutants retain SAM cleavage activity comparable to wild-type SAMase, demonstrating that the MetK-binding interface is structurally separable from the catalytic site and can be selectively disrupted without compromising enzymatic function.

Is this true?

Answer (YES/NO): YES